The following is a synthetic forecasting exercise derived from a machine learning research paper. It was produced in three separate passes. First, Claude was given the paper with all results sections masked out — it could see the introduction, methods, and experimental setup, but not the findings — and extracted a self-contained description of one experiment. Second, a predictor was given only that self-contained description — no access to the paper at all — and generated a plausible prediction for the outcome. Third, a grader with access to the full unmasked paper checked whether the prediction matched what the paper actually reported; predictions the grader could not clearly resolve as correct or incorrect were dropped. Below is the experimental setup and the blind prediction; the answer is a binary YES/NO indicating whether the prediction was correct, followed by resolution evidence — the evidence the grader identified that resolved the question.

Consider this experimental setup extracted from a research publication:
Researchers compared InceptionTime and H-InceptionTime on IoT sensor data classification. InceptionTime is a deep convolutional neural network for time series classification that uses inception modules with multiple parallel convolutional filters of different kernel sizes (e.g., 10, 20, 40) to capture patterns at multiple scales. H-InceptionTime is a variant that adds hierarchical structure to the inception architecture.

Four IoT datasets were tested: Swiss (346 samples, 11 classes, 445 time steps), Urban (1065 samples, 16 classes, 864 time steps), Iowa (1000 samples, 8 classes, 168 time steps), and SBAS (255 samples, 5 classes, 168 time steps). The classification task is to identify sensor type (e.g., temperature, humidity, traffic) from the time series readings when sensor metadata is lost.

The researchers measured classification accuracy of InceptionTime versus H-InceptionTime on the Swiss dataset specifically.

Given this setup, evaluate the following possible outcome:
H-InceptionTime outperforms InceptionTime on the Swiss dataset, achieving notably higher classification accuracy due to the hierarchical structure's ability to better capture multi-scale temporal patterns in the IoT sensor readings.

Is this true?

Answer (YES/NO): NO